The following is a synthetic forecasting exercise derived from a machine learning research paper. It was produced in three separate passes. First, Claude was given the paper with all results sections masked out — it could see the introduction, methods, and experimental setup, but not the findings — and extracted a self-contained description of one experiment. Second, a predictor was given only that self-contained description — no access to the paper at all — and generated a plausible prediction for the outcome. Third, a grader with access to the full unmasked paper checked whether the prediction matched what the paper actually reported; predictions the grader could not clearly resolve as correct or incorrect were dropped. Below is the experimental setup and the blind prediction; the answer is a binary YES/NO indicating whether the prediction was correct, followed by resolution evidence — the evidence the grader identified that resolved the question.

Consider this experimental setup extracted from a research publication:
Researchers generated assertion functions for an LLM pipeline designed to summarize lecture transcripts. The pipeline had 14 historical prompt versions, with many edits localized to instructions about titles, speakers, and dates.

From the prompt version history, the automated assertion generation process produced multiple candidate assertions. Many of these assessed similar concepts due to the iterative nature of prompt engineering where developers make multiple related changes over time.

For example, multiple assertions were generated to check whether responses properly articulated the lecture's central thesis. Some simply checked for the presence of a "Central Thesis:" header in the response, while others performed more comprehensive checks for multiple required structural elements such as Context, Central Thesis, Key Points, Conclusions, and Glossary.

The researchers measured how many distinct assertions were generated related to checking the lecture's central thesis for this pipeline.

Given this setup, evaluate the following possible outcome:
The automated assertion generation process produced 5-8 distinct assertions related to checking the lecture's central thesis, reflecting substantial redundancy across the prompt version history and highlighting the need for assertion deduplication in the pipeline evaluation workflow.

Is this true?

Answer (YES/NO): NO